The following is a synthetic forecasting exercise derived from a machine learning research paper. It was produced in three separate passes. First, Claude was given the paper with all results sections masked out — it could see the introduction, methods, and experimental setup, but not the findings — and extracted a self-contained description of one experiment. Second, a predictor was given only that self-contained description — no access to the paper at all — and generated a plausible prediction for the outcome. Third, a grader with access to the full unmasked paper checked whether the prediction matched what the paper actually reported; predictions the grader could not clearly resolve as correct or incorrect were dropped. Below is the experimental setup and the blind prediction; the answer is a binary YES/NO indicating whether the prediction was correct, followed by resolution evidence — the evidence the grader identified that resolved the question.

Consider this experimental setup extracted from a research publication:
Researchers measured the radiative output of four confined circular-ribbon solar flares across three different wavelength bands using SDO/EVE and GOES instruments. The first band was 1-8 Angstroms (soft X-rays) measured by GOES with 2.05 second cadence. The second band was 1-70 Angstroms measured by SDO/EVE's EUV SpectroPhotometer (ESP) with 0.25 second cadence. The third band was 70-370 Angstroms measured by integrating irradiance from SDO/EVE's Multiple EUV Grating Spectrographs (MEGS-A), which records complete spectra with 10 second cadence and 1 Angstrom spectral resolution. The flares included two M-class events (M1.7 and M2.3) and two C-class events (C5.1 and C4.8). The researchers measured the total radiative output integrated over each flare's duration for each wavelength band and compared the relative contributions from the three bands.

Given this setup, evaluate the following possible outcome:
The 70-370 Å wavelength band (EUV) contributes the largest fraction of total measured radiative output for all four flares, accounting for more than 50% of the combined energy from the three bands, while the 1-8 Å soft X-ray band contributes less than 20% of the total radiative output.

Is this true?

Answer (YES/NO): NO